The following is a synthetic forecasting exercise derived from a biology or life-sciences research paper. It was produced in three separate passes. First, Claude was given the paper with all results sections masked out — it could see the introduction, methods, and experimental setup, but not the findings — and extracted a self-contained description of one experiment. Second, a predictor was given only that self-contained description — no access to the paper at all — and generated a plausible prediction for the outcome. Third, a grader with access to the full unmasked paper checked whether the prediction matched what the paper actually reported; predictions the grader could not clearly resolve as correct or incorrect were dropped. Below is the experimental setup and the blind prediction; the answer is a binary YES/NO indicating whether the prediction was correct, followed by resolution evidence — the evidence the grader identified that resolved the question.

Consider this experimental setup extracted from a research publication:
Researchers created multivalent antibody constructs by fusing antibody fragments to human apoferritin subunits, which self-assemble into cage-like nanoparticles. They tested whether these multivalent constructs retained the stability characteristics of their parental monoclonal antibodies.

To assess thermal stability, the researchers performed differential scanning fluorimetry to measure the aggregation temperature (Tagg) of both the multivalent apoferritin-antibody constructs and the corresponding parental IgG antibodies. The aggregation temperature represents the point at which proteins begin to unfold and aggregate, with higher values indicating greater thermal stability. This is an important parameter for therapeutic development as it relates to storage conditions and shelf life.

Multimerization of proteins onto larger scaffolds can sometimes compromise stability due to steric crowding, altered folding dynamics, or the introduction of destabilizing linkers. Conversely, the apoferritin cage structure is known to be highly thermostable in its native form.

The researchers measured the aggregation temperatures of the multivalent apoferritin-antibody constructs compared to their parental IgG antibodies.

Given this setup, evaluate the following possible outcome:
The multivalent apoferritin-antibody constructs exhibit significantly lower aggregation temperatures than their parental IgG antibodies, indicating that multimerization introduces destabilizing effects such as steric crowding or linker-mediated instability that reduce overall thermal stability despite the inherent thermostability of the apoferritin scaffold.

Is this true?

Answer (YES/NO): NO